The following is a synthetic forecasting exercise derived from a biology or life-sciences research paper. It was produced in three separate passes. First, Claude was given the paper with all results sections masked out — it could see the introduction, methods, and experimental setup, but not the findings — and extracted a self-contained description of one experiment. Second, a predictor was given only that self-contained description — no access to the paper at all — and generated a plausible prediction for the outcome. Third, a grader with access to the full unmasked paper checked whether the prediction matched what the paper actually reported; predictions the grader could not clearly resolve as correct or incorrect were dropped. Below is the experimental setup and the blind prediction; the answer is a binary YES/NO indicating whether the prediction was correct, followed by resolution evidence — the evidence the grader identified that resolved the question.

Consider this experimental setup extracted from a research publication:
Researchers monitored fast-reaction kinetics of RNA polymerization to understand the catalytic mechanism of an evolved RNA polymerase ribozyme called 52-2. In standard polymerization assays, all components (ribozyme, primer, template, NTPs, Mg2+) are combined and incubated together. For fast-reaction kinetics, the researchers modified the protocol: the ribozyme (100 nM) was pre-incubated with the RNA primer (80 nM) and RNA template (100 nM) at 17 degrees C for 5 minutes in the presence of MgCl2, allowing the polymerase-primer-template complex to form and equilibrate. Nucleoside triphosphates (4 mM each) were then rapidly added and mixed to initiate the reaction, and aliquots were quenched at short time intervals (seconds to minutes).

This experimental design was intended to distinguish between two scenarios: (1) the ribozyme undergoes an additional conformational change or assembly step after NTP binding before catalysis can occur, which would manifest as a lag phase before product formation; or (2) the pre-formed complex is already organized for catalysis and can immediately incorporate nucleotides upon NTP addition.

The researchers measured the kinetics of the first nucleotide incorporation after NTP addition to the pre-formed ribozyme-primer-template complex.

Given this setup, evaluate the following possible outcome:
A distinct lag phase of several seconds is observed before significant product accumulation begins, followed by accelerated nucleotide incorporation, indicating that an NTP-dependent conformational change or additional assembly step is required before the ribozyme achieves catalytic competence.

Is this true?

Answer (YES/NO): NO